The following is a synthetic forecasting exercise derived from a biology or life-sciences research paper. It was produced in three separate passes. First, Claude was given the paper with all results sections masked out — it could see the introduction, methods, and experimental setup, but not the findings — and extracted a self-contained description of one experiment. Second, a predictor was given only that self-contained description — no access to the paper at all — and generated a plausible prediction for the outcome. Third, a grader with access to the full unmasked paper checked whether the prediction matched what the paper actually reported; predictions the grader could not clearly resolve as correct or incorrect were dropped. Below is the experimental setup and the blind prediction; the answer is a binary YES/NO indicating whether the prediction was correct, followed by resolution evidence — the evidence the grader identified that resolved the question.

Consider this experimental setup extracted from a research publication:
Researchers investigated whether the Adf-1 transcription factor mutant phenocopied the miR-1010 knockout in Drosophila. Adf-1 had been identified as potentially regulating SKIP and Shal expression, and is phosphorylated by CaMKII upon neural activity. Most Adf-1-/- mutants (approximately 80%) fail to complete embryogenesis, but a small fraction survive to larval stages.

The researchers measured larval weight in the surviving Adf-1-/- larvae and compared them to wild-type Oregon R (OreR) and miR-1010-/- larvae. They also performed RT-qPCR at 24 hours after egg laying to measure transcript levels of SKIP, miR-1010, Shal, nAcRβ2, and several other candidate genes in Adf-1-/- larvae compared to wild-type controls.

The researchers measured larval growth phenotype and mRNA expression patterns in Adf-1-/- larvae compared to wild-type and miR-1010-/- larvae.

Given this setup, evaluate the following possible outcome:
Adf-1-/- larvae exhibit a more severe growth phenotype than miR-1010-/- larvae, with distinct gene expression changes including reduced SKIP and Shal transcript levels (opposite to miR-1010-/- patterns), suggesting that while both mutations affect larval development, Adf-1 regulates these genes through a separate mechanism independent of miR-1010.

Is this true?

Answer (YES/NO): NO